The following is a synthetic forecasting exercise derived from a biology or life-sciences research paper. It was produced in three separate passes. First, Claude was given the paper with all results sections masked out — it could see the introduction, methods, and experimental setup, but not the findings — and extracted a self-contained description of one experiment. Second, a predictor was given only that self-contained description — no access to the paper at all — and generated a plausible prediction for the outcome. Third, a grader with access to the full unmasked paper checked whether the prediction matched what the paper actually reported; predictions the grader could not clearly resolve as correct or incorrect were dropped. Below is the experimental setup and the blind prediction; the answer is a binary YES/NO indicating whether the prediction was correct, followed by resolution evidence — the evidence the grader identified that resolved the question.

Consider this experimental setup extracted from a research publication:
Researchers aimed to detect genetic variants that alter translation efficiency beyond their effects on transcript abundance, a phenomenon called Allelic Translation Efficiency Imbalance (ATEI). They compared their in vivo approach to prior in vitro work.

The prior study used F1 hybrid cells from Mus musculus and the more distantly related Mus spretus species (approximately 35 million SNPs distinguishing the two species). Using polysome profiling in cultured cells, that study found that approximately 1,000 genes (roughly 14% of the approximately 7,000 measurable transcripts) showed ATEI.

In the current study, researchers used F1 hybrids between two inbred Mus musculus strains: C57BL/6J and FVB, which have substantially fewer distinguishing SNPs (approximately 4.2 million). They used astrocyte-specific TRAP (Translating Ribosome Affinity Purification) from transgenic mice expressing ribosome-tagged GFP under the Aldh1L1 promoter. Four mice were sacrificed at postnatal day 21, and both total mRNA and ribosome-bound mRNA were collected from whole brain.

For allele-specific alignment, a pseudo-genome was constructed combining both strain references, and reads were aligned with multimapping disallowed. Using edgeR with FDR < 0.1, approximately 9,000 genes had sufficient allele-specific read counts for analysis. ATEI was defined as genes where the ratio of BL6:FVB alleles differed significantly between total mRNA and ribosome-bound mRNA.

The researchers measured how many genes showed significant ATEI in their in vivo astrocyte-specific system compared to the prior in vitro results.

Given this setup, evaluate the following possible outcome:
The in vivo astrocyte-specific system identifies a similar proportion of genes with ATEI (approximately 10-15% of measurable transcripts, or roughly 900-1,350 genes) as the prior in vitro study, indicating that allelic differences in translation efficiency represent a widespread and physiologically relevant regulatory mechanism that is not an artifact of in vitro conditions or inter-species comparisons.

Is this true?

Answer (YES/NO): NO